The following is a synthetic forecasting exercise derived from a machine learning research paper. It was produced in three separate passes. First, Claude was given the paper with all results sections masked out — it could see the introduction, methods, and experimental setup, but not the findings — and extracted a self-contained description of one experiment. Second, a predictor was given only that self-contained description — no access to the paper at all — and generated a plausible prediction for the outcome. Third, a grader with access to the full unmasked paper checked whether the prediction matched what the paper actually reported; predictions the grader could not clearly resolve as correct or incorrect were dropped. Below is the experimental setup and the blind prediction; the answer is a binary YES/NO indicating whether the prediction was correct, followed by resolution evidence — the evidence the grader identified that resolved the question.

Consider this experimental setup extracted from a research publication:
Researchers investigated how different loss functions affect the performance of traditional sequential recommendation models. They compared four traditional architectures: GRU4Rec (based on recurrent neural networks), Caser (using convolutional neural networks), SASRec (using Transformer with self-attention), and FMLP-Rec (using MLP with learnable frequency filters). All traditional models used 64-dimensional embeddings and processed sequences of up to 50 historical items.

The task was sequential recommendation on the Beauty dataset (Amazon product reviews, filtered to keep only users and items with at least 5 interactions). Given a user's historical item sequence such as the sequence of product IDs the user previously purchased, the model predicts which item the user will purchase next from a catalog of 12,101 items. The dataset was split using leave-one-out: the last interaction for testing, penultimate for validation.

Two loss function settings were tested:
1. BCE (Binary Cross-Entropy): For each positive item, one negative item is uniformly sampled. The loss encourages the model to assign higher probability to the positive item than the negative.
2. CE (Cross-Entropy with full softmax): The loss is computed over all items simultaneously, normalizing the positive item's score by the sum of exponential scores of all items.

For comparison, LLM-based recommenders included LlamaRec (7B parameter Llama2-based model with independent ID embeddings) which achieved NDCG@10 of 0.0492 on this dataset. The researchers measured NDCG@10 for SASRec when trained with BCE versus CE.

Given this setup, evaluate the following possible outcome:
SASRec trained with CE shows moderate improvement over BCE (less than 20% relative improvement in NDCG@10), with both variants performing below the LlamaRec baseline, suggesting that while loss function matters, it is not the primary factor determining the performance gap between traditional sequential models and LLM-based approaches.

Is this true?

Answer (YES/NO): NO